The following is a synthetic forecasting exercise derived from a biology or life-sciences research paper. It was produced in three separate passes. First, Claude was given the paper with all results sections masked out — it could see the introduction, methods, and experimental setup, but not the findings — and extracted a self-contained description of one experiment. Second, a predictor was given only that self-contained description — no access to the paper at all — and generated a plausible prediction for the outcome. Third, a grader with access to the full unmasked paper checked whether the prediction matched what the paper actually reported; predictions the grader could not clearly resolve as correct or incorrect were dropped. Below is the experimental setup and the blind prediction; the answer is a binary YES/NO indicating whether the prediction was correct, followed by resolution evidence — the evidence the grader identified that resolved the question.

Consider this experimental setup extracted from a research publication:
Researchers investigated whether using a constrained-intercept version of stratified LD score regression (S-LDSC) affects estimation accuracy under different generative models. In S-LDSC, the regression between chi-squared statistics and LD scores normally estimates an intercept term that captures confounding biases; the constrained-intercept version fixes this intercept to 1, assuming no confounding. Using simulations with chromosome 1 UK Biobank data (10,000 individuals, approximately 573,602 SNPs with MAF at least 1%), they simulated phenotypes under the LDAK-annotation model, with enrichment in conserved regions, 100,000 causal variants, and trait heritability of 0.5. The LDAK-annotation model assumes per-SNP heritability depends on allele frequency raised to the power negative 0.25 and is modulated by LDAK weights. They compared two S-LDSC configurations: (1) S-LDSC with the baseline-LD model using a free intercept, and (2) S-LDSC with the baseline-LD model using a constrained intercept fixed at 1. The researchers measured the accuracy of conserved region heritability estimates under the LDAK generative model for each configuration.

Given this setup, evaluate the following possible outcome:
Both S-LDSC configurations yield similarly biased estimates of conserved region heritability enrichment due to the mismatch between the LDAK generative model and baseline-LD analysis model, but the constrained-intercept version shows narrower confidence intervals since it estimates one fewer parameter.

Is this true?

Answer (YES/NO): NO